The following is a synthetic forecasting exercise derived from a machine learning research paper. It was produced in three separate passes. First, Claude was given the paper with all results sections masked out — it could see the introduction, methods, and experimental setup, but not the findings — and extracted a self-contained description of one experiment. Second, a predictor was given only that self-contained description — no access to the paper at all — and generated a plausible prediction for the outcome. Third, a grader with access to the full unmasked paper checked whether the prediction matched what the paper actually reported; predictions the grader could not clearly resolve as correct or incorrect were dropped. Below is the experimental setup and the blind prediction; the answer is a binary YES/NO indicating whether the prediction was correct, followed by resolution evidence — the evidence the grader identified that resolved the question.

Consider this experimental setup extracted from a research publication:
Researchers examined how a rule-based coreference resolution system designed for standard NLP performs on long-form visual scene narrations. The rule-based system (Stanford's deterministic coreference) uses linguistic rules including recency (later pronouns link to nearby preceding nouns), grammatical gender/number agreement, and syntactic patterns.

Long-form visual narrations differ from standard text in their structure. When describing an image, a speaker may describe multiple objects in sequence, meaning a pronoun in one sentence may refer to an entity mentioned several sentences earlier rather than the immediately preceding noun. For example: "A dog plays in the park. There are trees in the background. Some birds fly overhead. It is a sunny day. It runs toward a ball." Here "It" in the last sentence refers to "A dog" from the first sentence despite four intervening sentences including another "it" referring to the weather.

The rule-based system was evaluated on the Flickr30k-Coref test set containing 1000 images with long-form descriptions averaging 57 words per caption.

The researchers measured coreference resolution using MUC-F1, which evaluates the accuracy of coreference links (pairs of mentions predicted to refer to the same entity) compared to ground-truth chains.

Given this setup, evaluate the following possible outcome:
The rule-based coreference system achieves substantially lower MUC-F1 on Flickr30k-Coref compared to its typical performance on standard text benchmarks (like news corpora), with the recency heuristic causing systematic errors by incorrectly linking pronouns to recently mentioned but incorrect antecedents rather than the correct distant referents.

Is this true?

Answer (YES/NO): YES